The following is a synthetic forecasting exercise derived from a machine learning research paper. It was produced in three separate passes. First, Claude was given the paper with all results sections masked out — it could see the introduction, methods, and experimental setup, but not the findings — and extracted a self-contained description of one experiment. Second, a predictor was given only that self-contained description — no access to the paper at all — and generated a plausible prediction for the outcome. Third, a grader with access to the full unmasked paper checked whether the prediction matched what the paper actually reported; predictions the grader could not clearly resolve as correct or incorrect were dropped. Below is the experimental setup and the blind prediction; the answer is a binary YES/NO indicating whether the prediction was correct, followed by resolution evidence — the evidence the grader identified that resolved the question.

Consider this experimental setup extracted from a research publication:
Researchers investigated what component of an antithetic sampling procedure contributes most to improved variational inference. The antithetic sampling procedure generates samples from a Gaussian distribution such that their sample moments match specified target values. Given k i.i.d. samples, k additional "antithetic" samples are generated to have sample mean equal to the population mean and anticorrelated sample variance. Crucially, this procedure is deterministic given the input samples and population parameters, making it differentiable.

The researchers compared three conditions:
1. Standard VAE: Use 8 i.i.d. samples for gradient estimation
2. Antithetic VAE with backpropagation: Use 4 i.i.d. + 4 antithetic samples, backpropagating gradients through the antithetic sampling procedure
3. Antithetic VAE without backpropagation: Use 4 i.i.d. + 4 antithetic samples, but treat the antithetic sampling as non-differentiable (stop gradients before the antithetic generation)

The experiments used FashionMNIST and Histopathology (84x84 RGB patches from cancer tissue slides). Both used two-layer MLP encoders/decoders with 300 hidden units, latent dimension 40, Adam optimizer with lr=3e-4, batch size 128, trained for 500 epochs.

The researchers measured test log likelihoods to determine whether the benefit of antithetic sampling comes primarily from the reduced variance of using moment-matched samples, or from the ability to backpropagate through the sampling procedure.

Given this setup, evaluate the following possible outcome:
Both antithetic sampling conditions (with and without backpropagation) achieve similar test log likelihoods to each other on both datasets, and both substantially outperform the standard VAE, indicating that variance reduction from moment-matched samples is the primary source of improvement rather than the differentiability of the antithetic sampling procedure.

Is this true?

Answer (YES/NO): NO